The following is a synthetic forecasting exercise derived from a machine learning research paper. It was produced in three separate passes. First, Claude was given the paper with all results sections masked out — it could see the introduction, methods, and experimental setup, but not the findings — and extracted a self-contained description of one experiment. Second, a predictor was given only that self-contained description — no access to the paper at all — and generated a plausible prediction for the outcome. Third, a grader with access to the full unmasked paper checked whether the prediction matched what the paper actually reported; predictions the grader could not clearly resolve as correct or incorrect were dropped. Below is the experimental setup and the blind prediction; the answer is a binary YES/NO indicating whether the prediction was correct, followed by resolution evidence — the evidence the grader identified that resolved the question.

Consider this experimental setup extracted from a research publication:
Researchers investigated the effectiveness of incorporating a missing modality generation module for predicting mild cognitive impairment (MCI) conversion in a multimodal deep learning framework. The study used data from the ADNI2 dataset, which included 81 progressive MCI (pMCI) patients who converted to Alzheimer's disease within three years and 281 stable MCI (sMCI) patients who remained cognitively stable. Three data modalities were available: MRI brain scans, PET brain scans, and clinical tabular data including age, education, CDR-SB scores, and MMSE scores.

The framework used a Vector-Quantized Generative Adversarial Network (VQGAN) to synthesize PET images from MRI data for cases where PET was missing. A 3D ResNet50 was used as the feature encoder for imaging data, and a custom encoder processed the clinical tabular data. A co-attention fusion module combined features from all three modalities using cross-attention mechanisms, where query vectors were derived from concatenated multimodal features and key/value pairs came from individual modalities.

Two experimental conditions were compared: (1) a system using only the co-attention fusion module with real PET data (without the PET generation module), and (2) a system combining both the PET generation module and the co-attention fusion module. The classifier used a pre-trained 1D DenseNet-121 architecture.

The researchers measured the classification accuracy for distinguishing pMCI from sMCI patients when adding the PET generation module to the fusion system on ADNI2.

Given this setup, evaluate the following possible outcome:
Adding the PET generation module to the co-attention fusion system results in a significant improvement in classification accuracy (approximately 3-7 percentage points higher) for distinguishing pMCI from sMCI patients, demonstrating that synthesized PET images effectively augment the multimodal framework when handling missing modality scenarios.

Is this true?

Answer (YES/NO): NO